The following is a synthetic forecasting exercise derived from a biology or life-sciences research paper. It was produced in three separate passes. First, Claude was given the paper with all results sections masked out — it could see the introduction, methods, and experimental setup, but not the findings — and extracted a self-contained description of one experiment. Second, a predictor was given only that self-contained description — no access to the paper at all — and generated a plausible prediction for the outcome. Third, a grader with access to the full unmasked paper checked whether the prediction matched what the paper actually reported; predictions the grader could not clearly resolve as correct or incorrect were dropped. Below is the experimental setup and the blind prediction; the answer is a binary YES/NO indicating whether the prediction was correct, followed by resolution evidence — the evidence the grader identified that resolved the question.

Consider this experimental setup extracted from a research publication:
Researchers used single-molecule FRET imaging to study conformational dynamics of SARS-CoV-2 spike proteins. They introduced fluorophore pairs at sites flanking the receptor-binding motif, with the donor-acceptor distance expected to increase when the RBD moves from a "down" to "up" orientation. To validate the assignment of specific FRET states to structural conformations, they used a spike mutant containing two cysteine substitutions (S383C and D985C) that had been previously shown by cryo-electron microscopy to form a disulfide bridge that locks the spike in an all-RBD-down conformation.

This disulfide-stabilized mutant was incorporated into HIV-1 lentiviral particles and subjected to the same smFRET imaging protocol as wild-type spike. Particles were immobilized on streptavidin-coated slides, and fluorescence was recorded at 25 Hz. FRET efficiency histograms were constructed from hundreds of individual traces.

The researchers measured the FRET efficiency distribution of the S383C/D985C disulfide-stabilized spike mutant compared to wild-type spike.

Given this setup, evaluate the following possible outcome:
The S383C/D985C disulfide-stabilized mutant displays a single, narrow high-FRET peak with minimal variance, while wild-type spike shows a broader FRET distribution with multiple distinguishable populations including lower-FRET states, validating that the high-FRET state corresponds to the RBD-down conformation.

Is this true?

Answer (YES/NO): NO